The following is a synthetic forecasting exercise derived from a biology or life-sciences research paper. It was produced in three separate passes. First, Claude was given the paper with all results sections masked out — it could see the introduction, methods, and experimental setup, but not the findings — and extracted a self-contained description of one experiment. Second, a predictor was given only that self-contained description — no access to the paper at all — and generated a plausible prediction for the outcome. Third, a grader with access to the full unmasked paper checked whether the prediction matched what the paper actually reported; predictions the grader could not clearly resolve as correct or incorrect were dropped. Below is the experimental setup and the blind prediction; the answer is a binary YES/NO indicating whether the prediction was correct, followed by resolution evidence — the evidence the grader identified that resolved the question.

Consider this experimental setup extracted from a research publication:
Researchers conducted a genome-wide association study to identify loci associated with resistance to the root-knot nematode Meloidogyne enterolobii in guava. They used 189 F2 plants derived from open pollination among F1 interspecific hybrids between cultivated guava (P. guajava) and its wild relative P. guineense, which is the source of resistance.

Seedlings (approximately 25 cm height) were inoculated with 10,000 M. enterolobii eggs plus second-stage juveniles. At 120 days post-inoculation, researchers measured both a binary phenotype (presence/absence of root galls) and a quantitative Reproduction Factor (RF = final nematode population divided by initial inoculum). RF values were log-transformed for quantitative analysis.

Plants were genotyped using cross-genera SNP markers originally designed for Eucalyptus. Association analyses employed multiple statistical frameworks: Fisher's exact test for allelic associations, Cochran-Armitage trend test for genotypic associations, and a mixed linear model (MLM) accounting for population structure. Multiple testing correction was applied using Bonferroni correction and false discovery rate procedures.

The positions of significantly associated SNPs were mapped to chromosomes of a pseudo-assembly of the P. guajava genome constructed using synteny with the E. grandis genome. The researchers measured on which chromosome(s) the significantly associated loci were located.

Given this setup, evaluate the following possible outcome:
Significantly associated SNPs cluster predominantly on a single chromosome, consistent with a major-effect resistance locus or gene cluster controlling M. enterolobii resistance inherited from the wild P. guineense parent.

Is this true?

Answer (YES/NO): YES